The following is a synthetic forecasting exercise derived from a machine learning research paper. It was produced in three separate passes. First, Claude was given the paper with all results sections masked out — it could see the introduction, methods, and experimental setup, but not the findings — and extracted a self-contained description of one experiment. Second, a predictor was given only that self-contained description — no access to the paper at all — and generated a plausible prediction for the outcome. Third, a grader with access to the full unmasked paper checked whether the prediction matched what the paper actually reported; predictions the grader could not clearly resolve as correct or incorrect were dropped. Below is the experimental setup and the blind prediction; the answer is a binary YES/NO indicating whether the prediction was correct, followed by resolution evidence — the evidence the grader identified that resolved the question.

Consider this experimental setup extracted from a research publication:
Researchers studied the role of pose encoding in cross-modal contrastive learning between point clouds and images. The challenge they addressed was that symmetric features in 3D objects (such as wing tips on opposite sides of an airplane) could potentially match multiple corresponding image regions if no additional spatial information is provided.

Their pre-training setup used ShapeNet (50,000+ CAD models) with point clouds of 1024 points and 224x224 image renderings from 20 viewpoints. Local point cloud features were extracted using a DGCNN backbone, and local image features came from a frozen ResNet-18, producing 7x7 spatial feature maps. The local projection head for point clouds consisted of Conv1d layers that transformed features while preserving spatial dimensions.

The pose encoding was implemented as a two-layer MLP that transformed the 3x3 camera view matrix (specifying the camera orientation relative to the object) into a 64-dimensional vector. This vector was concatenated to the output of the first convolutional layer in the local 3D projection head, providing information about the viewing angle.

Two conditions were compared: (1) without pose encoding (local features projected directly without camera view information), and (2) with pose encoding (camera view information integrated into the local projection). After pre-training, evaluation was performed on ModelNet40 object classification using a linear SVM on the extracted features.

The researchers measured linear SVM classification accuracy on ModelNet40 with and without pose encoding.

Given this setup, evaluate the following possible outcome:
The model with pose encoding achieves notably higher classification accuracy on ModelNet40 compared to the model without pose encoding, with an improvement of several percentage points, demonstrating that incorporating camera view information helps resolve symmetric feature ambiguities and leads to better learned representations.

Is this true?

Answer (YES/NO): NO